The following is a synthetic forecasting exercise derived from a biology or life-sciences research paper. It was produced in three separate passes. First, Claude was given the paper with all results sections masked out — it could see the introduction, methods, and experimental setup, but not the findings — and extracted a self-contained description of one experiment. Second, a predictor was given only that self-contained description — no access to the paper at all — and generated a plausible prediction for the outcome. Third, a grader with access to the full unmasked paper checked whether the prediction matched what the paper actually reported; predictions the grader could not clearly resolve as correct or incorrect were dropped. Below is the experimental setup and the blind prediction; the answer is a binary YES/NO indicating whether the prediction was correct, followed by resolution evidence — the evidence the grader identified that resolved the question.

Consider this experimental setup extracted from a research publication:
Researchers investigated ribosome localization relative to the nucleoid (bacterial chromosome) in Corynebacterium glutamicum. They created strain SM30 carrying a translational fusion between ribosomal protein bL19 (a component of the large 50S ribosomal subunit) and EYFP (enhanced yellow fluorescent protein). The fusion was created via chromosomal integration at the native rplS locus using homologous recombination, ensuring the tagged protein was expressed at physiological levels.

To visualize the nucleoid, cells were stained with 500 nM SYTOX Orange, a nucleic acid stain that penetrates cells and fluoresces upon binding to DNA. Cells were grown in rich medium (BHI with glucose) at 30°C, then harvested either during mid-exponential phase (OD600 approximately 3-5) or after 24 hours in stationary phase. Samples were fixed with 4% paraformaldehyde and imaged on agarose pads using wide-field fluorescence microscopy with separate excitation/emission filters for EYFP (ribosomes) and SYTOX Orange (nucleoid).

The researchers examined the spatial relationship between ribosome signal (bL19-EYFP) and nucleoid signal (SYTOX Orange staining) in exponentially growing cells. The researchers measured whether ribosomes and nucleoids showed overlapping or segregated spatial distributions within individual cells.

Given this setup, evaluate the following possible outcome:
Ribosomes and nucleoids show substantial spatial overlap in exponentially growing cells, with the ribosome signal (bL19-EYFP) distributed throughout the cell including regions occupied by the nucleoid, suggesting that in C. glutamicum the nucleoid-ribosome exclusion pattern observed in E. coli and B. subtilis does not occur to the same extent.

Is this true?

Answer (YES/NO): NO